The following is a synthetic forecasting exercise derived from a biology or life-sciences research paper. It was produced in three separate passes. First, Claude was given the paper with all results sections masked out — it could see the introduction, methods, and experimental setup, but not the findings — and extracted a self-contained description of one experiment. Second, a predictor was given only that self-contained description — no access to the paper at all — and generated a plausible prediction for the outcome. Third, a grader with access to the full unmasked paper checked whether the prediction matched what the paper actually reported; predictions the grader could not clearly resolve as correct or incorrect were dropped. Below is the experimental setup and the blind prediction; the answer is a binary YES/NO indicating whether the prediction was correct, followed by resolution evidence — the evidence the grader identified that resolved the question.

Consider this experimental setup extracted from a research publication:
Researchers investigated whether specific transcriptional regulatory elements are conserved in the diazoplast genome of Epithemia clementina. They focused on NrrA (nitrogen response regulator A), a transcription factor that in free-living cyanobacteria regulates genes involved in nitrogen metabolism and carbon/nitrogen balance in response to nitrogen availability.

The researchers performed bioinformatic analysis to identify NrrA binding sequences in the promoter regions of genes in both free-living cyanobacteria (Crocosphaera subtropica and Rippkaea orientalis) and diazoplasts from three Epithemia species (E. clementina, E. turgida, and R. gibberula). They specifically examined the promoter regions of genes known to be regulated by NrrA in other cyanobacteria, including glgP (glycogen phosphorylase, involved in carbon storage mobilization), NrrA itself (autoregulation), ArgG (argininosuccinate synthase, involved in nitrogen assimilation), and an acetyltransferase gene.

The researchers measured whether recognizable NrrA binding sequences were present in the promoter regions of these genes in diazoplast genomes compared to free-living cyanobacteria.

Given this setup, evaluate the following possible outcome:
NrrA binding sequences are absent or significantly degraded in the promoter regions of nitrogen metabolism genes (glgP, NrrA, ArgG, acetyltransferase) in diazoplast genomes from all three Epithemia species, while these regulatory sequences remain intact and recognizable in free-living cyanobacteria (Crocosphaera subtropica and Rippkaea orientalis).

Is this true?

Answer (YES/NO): NO